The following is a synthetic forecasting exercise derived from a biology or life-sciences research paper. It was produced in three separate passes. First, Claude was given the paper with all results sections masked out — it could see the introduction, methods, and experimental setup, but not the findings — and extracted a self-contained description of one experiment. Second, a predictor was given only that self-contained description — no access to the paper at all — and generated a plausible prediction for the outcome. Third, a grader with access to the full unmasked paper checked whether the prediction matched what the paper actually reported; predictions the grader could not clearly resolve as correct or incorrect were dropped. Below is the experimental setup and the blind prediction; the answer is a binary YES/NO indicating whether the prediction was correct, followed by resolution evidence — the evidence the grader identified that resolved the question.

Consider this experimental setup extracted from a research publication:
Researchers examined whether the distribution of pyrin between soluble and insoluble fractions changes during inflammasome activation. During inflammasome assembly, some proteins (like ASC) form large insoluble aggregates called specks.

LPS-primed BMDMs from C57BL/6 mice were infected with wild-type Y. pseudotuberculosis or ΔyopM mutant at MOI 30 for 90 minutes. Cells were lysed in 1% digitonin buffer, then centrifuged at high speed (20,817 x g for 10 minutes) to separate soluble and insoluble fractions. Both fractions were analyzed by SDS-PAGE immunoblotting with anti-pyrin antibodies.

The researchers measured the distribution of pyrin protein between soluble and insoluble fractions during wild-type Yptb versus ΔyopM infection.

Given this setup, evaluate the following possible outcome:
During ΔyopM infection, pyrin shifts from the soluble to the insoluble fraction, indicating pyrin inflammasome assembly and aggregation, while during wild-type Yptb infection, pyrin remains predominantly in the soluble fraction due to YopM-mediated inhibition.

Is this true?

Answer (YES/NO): YES